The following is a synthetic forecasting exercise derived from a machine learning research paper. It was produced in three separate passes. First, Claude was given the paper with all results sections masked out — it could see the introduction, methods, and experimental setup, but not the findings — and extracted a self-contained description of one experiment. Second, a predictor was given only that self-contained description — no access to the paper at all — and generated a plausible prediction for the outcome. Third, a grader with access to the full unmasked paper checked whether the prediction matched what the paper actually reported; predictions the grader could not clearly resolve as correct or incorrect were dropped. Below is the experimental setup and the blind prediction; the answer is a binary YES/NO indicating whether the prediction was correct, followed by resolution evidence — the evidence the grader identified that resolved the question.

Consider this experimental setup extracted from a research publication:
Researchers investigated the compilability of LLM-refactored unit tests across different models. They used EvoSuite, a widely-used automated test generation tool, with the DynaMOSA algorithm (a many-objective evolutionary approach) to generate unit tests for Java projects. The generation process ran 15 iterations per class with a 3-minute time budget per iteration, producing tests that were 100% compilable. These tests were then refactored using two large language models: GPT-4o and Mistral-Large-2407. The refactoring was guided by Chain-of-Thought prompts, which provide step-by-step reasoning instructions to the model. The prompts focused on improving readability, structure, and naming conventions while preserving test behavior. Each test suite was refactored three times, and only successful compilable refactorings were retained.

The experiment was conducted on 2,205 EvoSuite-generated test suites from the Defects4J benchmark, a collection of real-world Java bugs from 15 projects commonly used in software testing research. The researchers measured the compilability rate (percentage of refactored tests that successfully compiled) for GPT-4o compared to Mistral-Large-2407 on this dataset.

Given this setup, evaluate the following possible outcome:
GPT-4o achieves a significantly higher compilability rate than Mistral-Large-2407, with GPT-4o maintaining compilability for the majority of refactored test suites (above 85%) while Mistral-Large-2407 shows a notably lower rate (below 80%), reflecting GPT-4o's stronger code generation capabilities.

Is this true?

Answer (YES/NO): NO